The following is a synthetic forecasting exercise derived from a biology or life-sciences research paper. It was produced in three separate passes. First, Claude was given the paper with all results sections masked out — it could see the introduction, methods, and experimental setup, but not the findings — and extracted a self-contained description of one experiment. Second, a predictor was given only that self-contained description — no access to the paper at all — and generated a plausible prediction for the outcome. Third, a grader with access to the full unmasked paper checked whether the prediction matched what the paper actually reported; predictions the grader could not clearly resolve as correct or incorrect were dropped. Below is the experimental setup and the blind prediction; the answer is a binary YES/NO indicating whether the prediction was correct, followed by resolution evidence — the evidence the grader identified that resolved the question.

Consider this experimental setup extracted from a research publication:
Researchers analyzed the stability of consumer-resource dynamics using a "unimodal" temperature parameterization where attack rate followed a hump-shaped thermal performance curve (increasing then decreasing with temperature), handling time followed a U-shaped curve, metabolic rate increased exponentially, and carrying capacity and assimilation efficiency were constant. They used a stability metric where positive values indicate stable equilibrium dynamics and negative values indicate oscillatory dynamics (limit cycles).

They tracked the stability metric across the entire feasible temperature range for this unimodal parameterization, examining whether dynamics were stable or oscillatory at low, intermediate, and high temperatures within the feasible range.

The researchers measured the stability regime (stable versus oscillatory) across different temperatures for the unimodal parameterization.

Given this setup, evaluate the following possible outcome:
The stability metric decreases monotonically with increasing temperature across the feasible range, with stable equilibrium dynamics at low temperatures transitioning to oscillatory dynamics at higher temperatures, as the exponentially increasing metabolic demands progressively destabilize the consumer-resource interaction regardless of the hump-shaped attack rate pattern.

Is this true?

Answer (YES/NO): NO